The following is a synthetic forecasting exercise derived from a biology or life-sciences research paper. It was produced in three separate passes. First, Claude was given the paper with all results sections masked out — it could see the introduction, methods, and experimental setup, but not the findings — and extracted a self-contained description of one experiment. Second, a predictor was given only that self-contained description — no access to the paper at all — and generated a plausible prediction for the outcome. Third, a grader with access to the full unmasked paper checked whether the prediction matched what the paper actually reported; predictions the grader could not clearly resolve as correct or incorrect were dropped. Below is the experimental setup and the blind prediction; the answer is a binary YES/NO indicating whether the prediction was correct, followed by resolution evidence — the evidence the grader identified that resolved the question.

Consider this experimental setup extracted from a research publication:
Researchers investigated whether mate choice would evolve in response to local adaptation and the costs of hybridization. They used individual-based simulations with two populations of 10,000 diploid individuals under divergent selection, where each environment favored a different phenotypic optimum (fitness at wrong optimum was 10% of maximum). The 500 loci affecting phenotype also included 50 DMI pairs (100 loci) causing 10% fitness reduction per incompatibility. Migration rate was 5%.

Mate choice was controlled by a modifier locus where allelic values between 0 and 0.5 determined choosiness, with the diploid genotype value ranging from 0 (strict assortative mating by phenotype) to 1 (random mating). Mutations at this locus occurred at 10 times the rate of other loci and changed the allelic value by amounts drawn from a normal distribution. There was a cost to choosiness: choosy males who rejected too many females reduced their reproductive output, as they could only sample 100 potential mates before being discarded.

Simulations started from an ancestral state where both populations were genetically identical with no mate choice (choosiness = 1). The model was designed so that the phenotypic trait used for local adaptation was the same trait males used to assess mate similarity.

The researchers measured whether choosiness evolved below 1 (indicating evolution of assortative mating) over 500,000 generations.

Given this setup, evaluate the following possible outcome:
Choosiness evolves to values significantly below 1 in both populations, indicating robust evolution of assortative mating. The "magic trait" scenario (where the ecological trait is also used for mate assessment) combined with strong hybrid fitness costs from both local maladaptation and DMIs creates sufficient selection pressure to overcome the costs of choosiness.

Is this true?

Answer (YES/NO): NO